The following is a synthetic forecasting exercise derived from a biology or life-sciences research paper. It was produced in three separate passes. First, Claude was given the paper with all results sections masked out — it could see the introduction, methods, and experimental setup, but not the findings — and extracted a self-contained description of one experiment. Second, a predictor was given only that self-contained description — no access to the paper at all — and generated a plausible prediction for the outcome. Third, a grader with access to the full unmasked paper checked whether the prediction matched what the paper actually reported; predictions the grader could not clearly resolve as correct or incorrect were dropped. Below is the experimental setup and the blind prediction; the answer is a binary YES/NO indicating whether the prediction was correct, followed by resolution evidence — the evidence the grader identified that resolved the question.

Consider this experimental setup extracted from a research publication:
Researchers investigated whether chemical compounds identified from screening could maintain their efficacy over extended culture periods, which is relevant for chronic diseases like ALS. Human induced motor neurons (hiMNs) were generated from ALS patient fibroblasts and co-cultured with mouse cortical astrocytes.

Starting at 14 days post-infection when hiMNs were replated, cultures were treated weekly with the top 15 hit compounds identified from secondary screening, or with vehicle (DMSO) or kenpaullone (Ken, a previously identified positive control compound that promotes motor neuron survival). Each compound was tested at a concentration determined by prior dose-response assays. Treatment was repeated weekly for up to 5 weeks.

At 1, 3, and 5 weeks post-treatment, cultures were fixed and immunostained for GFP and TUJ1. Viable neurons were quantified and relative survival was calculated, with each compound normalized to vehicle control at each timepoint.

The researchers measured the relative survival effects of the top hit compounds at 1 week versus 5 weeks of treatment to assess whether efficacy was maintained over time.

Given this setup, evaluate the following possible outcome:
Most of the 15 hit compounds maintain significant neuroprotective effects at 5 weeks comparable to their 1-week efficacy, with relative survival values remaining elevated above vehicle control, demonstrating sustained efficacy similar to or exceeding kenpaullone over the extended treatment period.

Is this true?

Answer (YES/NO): NO